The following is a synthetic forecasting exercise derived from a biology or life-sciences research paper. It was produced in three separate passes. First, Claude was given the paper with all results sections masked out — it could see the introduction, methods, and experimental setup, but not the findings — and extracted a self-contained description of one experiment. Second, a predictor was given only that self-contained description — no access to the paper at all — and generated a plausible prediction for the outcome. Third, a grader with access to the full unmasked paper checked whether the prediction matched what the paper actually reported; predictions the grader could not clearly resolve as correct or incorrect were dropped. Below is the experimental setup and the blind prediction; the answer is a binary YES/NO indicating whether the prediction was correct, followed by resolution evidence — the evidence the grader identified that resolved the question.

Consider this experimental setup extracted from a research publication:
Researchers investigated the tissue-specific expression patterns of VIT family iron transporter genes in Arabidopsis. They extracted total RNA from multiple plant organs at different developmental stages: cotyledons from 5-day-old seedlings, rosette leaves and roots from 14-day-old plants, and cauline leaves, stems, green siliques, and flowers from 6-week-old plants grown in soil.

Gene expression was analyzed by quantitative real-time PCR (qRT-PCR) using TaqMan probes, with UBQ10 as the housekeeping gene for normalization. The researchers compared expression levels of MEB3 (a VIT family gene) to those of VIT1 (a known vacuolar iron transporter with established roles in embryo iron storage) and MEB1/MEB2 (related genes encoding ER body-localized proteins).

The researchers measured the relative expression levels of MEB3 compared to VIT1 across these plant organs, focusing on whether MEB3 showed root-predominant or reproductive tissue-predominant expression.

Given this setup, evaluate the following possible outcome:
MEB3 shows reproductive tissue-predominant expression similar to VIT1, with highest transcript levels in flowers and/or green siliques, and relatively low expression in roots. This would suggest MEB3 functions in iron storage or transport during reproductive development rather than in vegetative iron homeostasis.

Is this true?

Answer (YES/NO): NO